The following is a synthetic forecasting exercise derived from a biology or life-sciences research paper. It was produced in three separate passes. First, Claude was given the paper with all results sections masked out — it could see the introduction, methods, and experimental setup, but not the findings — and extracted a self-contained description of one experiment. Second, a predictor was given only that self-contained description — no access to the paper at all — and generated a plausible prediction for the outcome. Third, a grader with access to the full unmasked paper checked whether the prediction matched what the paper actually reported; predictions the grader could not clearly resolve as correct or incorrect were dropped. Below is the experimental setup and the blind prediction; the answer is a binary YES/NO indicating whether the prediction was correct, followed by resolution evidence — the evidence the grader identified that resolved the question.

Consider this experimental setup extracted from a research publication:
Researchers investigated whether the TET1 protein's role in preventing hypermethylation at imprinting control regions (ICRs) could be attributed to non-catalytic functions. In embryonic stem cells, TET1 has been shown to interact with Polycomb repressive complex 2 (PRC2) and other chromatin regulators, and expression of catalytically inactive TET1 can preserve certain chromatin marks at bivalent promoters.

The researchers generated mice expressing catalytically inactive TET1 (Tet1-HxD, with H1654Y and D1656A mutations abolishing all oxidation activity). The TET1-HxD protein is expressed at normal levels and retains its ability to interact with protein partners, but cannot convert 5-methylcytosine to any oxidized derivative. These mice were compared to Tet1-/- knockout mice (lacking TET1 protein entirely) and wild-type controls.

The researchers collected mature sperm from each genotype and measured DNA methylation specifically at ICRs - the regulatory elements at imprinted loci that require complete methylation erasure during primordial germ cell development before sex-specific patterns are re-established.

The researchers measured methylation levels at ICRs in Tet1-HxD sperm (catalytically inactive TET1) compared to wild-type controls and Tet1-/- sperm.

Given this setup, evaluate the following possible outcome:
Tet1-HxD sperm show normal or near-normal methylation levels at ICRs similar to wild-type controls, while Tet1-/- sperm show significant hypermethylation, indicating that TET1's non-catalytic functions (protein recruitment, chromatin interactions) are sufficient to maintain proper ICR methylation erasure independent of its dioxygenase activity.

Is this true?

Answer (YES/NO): NO